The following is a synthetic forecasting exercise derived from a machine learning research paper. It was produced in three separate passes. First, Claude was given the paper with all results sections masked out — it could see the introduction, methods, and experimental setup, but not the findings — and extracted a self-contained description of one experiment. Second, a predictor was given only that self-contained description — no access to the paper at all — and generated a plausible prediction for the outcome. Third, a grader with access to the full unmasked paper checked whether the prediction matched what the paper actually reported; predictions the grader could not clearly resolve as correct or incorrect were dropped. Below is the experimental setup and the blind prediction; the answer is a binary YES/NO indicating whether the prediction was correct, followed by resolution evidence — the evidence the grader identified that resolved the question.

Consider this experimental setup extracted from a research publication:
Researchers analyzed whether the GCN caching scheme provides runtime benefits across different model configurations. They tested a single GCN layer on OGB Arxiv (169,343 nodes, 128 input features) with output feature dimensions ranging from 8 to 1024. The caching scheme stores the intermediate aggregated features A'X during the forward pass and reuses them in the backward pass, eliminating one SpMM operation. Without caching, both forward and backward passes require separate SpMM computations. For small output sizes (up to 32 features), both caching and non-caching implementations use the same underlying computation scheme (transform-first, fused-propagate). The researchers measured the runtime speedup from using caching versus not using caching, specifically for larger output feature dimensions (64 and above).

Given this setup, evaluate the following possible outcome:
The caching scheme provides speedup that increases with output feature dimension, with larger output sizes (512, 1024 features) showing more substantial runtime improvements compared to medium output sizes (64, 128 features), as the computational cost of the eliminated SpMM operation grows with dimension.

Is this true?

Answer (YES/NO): NO